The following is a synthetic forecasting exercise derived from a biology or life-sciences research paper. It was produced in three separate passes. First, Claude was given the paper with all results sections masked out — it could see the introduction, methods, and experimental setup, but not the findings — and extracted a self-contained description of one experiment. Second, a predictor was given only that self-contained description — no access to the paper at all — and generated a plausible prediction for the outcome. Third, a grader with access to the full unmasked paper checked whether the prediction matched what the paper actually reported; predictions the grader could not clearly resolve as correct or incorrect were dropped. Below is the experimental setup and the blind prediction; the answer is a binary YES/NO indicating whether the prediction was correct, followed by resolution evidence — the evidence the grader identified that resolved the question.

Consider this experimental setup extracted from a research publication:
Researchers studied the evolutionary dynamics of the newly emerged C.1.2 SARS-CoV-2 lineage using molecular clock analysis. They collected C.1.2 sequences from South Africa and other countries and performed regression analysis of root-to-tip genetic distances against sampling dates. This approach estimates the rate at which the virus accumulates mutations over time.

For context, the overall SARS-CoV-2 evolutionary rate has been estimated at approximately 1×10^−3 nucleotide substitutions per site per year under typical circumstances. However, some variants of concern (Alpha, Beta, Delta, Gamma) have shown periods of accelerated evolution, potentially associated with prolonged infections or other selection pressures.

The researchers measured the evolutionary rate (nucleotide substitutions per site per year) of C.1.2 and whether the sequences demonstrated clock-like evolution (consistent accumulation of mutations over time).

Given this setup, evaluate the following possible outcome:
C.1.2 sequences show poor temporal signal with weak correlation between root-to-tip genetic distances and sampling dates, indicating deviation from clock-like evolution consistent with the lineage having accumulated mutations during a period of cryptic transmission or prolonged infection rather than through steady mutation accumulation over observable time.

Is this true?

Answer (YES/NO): NO